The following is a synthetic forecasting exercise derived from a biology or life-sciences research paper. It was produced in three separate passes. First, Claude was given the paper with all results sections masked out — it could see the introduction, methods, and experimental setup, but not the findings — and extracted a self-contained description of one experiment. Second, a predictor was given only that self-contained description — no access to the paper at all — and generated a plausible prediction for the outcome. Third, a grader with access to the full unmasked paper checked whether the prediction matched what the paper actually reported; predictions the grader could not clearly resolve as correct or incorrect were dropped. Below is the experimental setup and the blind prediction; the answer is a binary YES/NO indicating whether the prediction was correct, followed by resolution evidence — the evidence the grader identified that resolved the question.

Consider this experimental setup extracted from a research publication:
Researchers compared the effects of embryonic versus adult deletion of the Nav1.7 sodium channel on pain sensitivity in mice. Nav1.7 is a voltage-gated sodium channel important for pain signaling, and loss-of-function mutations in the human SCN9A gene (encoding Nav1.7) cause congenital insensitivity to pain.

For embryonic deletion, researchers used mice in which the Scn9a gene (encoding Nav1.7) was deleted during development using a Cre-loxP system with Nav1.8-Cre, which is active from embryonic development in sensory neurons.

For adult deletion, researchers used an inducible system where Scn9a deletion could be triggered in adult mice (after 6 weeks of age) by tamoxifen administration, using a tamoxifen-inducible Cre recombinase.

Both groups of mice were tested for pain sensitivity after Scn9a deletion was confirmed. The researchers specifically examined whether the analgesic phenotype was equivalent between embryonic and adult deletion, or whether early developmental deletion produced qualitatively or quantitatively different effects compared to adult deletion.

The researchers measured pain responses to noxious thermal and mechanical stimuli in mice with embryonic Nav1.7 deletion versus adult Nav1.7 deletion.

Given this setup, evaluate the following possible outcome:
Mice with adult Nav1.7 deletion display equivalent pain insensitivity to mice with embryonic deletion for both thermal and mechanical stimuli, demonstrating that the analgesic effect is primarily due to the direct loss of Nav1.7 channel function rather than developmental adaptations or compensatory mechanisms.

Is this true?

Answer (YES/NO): NO